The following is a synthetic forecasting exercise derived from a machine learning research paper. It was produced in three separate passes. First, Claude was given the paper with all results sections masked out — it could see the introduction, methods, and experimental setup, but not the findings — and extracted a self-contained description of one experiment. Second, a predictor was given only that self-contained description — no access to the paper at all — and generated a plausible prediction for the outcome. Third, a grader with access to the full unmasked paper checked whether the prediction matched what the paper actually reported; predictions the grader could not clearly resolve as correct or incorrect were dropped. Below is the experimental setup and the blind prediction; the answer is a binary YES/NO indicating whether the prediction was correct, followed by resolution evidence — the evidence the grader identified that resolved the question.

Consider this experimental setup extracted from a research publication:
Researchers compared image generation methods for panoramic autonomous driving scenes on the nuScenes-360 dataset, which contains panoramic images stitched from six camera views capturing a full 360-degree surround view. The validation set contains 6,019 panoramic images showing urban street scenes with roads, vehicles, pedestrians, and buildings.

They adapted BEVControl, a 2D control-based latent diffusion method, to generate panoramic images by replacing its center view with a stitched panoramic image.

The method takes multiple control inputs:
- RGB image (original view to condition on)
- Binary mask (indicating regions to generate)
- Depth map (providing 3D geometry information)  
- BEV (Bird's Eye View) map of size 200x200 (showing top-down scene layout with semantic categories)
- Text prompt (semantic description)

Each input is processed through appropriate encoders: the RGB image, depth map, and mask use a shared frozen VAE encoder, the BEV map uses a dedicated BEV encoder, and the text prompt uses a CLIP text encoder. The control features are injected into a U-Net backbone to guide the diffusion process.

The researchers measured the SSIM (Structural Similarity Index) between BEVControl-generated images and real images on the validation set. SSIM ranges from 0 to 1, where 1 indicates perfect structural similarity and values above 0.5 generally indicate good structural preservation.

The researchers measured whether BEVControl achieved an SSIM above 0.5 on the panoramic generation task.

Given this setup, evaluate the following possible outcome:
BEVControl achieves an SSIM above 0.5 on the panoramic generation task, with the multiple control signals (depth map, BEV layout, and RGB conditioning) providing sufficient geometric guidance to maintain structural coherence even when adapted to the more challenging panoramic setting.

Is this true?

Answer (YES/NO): NO